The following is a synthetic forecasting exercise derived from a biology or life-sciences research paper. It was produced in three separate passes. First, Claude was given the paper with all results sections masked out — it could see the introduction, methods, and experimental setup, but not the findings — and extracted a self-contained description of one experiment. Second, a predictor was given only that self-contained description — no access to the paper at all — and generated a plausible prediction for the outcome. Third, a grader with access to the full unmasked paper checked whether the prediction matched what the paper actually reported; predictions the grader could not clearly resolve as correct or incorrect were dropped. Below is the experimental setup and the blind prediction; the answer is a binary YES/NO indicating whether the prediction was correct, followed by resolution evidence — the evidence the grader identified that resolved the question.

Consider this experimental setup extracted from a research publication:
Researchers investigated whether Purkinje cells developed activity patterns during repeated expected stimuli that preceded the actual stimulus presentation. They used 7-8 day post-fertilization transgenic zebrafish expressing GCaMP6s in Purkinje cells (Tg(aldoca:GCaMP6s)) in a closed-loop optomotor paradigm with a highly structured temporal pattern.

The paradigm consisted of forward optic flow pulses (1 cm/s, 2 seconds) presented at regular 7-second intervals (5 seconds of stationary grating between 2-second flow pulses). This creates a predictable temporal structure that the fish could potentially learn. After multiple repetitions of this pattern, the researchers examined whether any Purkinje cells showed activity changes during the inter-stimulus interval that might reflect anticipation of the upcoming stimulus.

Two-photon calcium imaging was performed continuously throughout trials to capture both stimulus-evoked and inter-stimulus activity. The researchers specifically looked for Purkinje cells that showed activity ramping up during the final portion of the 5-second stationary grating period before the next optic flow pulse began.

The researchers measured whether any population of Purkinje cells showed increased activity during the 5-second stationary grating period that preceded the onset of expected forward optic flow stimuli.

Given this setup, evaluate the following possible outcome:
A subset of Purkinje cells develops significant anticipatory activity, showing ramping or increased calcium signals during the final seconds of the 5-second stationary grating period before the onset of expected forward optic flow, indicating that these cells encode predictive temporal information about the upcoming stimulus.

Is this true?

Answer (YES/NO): YES